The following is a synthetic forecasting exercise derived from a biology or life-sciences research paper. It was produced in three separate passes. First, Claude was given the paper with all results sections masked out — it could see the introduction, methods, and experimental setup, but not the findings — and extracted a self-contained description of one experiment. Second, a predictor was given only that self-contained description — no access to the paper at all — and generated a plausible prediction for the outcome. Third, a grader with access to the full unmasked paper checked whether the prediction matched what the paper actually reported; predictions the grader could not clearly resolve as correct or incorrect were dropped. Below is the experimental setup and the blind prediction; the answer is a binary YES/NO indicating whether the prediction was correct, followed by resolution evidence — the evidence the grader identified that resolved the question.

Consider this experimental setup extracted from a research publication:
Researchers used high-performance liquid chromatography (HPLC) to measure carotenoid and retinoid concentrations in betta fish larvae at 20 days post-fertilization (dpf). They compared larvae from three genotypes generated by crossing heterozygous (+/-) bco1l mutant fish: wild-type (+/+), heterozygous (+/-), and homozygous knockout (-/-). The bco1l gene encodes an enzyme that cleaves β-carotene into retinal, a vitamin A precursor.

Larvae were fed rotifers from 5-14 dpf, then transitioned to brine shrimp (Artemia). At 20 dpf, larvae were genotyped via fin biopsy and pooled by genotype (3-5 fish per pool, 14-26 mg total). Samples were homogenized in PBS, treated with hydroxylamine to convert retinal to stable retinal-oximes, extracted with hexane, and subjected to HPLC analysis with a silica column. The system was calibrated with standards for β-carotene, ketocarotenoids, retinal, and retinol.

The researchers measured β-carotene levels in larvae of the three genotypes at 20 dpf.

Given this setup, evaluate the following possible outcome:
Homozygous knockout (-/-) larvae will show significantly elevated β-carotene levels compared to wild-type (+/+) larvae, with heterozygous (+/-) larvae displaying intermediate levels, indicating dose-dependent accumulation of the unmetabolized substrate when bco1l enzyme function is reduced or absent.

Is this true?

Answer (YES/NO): YES